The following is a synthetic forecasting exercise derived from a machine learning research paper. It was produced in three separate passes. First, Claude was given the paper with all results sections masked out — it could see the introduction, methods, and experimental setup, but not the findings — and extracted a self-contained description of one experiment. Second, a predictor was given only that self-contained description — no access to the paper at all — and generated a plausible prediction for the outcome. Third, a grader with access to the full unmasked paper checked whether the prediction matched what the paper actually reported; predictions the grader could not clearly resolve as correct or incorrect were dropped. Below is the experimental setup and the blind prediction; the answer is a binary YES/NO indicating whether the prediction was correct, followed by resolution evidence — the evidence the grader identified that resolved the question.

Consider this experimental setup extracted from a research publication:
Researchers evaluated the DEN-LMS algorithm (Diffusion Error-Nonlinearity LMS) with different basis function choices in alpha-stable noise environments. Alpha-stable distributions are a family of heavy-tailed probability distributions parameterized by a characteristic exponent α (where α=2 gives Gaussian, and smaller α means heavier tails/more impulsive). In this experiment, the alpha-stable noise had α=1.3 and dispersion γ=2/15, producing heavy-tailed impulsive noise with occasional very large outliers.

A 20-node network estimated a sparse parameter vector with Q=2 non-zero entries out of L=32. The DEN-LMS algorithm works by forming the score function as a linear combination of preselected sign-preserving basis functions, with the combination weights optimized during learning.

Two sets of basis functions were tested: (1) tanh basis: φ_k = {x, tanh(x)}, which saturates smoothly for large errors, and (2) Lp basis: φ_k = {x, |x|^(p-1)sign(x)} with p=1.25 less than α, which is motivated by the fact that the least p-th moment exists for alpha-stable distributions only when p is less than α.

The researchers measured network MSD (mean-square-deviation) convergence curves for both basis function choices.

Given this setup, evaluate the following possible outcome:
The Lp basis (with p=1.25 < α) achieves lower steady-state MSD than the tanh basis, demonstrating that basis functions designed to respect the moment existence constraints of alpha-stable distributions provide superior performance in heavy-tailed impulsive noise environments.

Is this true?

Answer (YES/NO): YES